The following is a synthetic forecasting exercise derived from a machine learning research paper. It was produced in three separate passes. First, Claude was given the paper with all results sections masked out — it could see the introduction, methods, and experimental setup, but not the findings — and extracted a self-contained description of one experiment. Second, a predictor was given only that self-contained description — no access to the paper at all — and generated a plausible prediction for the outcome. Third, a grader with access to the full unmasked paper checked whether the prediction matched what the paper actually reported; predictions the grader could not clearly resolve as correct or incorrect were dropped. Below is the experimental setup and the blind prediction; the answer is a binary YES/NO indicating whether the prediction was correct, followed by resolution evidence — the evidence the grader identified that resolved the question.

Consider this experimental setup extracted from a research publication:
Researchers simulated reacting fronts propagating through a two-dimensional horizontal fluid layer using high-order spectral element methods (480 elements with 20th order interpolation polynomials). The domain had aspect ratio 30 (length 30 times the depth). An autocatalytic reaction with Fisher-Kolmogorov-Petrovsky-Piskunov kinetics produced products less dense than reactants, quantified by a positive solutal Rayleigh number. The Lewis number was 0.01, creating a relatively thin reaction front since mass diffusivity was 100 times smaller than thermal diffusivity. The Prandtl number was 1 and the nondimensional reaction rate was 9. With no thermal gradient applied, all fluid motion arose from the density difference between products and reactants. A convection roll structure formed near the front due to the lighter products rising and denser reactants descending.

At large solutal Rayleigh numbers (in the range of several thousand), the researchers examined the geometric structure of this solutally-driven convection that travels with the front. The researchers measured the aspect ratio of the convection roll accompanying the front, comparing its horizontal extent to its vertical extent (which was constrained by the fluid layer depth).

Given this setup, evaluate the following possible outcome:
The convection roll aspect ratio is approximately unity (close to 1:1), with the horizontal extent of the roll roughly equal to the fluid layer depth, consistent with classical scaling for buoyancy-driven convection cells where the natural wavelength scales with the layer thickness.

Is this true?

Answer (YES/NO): NO